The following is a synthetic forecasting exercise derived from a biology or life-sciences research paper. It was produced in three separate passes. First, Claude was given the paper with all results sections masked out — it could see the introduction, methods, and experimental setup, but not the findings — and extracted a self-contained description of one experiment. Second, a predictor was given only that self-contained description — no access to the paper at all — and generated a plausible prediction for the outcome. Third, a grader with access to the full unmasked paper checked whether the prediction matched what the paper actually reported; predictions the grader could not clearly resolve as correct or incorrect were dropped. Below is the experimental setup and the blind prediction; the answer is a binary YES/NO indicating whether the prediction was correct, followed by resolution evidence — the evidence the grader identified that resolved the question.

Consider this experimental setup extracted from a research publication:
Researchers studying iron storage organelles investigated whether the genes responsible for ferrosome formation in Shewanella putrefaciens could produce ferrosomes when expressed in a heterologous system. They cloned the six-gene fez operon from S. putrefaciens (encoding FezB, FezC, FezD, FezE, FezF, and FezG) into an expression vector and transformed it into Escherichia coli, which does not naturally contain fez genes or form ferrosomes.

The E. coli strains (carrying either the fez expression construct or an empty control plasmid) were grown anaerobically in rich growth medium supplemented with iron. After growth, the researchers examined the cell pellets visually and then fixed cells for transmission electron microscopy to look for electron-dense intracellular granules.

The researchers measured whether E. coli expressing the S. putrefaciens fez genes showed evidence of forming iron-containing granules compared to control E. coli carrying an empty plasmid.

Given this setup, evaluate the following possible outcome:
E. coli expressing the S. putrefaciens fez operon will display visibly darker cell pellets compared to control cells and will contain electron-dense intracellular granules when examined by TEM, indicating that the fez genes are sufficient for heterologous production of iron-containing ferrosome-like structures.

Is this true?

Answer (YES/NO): YES